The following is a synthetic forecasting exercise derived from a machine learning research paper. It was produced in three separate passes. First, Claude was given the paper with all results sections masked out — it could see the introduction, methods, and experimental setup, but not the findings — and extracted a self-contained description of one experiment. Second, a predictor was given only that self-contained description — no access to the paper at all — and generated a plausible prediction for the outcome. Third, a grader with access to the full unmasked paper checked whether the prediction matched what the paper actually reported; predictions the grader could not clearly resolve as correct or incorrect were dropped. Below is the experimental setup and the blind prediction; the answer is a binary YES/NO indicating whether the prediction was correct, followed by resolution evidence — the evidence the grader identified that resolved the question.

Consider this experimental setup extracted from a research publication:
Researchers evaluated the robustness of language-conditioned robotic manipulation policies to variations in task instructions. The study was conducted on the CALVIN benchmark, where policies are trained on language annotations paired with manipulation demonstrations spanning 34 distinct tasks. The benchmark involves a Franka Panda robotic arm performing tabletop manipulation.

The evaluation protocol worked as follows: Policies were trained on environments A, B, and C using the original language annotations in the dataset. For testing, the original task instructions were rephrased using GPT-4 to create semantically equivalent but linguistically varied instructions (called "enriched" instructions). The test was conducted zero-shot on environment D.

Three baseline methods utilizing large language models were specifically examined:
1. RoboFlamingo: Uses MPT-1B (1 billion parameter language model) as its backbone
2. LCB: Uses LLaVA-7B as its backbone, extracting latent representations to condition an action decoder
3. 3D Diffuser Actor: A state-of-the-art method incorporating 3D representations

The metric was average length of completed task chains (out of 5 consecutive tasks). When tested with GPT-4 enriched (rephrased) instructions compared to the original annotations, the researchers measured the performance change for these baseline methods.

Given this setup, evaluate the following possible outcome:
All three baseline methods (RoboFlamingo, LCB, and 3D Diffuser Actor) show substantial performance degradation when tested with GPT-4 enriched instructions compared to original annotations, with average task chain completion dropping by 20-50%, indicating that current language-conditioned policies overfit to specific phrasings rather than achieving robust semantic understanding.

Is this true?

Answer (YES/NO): NO